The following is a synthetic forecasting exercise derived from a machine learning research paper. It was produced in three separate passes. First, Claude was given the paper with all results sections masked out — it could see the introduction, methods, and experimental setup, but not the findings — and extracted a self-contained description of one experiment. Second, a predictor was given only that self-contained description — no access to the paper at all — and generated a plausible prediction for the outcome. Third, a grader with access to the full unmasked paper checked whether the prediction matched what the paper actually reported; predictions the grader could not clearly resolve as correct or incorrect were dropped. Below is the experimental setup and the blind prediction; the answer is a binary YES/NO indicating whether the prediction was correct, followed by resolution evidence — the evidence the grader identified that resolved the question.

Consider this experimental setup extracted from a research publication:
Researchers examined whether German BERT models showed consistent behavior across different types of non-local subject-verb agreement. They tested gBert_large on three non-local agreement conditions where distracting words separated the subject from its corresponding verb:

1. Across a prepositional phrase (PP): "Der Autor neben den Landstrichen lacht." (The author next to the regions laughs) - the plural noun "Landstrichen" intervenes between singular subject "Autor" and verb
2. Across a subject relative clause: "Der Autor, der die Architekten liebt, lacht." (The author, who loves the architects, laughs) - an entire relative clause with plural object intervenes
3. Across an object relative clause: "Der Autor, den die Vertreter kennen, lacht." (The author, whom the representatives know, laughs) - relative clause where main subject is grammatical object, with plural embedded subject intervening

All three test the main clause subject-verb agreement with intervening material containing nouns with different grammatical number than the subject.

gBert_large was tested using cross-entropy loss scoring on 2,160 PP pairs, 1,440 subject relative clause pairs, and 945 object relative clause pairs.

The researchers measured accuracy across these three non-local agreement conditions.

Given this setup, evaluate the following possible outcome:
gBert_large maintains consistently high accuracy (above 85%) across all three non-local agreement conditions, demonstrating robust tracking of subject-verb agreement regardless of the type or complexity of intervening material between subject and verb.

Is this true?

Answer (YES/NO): YES